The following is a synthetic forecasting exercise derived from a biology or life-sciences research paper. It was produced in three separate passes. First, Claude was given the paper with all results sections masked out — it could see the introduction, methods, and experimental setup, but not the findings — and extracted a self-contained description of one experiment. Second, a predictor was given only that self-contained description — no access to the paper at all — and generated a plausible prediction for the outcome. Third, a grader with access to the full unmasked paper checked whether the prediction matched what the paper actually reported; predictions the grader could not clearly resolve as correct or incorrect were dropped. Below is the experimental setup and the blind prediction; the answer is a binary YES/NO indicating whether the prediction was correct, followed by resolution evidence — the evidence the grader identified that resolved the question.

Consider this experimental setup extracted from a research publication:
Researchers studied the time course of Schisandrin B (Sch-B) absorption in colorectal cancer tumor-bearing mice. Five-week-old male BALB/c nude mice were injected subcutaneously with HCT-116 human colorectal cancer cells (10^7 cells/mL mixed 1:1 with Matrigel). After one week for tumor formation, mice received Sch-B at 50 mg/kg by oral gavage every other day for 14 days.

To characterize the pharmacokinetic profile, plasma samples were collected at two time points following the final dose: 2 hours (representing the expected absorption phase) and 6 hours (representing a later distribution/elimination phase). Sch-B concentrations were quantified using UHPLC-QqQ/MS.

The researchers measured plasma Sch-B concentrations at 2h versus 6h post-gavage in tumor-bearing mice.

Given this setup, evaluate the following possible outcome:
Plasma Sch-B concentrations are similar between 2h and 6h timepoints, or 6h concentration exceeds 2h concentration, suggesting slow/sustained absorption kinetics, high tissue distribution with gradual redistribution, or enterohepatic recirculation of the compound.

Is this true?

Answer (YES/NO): YES